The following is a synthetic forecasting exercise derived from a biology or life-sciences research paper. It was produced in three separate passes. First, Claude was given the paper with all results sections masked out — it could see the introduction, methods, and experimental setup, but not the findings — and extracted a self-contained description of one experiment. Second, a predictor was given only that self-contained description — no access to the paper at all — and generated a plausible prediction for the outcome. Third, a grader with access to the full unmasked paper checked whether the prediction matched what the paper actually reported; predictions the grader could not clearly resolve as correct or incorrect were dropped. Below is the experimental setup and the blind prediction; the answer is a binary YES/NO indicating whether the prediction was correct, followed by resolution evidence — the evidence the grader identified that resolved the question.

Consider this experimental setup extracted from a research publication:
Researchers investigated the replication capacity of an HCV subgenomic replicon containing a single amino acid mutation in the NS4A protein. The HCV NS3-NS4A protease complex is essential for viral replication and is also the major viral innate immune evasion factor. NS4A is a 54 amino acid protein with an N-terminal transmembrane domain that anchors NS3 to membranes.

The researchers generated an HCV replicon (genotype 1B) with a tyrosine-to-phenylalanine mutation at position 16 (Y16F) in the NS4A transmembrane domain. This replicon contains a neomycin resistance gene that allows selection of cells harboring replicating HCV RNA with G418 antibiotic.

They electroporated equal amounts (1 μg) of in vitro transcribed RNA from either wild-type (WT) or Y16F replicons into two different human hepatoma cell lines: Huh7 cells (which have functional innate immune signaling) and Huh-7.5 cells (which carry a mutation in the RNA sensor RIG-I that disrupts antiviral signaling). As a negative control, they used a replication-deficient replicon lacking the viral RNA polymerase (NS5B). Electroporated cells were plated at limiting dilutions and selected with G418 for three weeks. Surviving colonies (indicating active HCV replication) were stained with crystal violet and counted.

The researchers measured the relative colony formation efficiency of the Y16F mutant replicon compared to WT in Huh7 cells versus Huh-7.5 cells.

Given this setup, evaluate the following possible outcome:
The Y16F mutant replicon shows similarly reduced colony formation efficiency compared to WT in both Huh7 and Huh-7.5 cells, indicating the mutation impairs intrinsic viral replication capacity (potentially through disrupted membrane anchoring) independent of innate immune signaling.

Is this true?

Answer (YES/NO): NO